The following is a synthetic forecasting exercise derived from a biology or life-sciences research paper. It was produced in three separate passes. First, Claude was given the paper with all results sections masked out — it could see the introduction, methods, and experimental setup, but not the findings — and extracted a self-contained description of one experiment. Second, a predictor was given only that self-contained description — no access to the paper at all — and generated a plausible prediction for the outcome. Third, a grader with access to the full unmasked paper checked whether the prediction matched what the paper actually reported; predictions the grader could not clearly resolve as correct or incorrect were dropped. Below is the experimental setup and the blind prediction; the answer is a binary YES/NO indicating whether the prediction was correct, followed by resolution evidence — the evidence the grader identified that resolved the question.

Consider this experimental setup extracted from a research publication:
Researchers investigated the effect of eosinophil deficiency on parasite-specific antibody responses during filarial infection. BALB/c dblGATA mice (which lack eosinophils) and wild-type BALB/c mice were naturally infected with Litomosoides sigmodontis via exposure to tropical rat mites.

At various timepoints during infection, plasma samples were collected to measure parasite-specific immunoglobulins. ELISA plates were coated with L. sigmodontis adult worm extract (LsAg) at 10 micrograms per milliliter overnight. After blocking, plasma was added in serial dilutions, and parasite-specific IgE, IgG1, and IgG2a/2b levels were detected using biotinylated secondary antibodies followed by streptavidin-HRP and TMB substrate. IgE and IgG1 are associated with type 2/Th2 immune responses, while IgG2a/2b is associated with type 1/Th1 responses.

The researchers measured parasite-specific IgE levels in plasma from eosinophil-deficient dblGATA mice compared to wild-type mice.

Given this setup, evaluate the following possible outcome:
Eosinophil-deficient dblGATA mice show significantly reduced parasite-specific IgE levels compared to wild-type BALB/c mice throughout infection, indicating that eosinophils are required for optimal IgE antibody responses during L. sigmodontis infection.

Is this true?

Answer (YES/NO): NO